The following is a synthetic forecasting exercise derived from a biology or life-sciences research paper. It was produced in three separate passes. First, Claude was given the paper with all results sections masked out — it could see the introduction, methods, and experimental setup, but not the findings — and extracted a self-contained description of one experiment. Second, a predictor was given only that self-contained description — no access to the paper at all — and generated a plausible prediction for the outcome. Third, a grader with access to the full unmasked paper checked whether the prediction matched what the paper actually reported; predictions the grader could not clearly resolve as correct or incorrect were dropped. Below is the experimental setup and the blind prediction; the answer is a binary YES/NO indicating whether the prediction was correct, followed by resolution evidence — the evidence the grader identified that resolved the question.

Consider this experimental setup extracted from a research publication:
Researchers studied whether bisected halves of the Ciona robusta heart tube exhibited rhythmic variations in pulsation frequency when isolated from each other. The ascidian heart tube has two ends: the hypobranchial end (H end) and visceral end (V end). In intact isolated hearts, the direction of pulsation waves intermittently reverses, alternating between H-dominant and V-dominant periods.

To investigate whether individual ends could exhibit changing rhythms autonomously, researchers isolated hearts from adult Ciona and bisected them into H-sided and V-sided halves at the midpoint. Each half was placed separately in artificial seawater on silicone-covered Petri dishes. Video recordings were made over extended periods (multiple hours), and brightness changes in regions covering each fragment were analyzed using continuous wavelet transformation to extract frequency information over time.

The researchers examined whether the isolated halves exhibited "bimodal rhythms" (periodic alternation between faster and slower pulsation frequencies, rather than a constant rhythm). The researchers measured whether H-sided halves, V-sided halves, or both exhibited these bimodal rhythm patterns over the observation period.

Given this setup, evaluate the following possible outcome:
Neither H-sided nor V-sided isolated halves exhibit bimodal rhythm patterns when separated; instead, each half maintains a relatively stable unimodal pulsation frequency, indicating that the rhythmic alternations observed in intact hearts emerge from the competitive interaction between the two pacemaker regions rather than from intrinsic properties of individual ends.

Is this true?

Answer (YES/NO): NO